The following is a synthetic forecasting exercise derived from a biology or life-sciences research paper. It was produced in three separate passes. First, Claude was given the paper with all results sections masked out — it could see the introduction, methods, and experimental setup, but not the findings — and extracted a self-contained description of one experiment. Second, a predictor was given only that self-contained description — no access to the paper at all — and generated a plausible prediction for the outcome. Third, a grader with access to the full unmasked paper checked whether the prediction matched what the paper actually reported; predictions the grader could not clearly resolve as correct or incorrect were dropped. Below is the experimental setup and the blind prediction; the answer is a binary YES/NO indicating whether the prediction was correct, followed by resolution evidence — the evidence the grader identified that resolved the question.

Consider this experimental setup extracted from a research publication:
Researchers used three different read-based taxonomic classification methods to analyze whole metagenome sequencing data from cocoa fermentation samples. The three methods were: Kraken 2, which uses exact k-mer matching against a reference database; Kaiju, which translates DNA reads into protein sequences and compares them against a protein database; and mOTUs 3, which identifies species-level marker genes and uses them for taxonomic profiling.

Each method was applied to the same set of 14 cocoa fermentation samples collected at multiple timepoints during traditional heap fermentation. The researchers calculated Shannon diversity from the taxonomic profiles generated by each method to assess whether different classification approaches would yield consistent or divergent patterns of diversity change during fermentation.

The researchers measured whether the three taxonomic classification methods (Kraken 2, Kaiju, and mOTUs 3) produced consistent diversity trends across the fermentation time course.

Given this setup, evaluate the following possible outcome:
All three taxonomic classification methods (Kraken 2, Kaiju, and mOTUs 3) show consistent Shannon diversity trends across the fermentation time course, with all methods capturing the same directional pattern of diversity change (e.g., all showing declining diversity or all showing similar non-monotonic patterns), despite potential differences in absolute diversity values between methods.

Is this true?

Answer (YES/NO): YES